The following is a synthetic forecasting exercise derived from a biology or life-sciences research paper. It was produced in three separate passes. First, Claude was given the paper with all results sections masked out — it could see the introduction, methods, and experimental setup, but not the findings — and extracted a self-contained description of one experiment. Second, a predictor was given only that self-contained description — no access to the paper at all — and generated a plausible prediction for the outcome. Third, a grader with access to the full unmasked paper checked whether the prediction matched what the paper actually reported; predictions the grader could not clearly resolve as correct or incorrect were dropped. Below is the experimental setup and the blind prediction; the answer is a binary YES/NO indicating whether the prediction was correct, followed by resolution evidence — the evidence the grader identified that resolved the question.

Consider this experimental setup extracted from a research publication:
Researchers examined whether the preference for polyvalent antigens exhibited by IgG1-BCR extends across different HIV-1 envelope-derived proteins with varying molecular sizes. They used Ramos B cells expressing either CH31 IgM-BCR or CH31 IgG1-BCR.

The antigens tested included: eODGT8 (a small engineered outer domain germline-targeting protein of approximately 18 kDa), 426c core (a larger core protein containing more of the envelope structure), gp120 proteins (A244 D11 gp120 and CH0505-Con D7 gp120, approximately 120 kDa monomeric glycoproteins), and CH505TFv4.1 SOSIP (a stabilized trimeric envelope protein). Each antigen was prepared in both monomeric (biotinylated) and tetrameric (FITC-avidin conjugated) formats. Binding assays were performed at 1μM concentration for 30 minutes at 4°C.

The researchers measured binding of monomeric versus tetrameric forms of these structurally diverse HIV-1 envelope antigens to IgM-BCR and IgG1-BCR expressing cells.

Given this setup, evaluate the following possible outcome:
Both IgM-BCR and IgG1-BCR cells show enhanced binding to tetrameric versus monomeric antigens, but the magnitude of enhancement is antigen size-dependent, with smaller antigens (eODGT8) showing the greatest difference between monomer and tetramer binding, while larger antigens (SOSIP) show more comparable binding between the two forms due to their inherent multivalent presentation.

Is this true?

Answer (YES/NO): NO